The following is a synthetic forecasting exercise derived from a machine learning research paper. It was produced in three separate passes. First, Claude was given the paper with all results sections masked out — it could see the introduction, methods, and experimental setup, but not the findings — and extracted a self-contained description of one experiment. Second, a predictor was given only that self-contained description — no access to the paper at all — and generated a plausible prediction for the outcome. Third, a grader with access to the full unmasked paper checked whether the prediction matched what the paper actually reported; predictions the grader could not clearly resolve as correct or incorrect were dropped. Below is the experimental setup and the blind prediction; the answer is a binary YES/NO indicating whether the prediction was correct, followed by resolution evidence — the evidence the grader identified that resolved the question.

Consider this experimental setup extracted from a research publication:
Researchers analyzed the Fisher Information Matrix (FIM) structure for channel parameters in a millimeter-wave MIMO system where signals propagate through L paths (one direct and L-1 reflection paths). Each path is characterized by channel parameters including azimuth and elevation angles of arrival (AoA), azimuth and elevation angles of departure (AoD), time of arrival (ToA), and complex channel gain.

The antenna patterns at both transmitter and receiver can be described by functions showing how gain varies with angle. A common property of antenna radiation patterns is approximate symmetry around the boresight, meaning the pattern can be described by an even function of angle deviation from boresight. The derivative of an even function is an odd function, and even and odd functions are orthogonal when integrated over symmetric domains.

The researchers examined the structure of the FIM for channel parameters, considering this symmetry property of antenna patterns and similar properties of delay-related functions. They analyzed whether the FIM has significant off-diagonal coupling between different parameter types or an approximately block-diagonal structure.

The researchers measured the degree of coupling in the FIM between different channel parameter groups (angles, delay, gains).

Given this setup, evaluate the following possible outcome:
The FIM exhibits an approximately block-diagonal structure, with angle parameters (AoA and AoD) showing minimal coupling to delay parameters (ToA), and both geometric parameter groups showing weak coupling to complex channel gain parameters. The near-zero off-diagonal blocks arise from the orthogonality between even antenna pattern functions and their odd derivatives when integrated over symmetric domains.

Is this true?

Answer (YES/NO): YES